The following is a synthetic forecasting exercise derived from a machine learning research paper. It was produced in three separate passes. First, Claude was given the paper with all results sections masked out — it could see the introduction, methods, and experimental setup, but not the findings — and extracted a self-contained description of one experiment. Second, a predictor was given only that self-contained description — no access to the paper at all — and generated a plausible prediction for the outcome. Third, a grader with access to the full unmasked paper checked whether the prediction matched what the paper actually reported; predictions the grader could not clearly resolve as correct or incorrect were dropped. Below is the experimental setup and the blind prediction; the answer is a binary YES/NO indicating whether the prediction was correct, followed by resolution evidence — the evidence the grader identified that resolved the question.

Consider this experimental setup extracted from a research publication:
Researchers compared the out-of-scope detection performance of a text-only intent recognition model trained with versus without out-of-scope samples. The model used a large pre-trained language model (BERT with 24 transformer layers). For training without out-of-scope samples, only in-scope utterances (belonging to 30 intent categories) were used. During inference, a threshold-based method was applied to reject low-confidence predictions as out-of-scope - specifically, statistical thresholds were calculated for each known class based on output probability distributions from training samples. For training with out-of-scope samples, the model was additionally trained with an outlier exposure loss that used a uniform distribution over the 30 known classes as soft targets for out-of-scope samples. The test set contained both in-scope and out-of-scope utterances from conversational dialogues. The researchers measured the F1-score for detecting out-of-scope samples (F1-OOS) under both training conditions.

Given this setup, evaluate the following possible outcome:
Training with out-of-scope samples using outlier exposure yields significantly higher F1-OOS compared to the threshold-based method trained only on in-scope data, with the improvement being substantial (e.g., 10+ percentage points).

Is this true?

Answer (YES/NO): YES